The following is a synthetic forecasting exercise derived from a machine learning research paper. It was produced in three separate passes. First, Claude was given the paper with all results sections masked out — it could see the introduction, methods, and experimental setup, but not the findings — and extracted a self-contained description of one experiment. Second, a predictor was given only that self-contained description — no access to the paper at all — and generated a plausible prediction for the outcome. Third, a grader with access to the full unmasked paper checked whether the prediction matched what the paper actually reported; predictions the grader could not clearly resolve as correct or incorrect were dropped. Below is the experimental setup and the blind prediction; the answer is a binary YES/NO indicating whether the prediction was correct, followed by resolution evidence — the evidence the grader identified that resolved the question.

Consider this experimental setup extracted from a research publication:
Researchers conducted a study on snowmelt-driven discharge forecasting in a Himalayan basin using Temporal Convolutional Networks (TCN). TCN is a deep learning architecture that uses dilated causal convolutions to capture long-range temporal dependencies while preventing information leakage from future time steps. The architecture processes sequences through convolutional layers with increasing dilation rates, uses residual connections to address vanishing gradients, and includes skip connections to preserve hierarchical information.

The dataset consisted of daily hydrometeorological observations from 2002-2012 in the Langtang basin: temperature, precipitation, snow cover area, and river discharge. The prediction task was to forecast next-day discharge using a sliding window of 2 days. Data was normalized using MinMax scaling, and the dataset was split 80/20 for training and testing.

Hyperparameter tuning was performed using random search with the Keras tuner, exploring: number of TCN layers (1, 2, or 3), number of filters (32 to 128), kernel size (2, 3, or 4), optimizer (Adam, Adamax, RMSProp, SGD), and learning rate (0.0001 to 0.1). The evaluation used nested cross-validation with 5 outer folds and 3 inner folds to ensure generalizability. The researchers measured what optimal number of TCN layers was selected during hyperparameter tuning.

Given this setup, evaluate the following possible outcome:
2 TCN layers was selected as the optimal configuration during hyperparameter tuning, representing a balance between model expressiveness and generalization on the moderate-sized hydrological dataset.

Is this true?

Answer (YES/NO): NO